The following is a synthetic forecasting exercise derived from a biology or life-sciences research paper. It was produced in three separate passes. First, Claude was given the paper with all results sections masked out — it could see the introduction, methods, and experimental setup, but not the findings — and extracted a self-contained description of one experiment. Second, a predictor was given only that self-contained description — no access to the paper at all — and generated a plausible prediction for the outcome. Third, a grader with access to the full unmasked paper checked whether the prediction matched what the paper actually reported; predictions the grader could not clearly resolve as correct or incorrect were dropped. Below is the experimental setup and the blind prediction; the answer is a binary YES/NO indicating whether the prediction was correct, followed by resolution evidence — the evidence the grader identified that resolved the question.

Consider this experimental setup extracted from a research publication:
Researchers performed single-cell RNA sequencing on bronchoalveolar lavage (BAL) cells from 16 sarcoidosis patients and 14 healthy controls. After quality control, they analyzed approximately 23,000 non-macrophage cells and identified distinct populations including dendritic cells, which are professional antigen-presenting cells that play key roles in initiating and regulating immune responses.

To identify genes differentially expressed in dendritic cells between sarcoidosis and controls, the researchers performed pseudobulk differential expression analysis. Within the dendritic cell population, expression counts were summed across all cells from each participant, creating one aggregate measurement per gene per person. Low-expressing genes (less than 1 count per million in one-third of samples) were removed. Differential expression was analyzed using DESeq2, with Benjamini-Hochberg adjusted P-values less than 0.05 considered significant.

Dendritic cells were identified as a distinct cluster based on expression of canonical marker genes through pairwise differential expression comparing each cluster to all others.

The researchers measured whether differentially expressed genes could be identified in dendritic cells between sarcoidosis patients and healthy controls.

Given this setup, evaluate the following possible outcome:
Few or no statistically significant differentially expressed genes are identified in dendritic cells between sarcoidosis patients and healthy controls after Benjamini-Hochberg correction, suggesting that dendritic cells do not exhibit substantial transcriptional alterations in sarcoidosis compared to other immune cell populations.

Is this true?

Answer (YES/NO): YES